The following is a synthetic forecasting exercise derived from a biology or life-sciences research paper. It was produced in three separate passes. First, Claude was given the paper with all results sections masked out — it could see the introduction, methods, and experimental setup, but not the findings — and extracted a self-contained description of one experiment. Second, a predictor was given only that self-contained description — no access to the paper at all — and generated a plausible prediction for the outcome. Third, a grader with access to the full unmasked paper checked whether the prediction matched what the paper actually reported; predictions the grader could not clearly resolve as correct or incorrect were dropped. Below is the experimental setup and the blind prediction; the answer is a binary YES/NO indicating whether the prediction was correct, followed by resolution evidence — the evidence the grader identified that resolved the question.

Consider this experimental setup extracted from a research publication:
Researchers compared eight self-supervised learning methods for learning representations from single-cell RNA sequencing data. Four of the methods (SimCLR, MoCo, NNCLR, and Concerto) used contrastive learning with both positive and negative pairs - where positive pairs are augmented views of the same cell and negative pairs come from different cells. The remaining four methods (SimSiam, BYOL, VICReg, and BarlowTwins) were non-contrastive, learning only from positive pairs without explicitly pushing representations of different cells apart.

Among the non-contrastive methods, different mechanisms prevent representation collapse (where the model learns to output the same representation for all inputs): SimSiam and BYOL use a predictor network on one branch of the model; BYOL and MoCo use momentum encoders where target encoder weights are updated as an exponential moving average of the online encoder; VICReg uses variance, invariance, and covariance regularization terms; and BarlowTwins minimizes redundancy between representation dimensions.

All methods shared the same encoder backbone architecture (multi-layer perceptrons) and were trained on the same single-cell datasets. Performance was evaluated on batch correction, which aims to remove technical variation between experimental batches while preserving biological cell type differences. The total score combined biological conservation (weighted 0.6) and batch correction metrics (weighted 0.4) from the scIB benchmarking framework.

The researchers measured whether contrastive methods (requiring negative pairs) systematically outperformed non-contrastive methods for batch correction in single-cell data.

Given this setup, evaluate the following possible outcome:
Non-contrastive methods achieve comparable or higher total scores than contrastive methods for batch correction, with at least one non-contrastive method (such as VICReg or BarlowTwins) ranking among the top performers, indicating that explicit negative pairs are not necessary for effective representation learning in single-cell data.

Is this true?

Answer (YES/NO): YES